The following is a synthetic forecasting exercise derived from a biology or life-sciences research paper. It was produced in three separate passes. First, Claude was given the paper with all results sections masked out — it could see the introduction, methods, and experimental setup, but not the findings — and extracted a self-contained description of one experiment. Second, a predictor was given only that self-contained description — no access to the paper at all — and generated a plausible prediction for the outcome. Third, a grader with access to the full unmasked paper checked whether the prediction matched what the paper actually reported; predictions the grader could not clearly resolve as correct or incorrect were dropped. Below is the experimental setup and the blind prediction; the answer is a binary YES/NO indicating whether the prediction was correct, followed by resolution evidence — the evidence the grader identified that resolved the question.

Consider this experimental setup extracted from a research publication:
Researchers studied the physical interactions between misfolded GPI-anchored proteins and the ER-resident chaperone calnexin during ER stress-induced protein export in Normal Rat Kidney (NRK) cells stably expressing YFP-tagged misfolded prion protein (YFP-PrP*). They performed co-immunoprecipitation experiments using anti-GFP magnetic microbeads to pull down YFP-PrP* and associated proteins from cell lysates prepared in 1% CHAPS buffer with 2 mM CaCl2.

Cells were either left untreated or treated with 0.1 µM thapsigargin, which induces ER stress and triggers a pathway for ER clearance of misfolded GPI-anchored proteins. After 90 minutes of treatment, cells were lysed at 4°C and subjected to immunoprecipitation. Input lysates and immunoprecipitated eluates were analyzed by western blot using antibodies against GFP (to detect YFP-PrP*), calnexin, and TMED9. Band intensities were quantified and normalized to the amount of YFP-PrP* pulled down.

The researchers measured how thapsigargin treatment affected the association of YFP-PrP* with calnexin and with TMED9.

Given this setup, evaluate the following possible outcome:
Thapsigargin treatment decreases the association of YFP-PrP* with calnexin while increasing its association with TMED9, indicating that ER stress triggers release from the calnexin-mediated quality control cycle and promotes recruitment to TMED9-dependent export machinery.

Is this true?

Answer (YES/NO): YES